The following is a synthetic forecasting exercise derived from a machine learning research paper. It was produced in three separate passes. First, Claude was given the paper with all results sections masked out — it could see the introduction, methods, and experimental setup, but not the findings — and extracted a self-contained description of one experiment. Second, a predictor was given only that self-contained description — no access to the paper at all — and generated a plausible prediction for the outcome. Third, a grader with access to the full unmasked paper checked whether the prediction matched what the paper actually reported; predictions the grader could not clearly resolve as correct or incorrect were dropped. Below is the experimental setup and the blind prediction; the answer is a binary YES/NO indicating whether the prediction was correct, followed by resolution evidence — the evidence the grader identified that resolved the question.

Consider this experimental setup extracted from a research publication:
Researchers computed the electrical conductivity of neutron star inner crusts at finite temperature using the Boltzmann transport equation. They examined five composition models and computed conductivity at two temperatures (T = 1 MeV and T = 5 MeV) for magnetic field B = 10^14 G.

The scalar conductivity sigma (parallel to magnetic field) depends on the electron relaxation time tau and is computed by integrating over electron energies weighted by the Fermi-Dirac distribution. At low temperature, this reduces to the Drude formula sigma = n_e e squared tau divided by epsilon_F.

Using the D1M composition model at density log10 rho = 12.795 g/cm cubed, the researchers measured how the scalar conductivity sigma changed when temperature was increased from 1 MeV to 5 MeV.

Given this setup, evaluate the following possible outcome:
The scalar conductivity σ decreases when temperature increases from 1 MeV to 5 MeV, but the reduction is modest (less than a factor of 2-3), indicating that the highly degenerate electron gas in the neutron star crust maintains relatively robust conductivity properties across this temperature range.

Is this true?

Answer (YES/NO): YES